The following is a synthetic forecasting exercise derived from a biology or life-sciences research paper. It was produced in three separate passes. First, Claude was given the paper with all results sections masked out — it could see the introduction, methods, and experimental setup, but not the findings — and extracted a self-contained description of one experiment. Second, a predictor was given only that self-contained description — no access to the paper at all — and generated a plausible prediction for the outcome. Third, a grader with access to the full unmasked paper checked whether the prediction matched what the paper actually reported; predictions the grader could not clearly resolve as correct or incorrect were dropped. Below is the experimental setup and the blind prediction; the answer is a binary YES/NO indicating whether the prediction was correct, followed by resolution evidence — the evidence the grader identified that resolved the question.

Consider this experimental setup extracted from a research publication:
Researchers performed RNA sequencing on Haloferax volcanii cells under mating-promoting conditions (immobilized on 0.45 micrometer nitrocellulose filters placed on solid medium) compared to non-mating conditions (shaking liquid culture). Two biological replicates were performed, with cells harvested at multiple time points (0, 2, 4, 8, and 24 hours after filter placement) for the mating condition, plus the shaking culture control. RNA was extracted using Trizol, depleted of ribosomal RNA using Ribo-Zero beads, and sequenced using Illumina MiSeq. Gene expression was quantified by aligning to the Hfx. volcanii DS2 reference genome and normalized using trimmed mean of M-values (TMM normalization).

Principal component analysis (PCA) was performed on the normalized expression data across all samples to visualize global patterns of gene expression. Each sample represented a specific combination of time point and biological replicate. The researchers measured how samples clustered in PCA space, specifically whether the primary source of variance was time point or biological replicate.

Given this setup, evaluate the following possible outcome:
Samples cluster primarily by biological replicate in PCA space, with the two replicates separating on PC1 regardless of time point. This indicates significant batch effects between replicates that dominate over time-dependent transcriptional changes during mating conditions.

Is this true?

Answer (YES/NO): NO